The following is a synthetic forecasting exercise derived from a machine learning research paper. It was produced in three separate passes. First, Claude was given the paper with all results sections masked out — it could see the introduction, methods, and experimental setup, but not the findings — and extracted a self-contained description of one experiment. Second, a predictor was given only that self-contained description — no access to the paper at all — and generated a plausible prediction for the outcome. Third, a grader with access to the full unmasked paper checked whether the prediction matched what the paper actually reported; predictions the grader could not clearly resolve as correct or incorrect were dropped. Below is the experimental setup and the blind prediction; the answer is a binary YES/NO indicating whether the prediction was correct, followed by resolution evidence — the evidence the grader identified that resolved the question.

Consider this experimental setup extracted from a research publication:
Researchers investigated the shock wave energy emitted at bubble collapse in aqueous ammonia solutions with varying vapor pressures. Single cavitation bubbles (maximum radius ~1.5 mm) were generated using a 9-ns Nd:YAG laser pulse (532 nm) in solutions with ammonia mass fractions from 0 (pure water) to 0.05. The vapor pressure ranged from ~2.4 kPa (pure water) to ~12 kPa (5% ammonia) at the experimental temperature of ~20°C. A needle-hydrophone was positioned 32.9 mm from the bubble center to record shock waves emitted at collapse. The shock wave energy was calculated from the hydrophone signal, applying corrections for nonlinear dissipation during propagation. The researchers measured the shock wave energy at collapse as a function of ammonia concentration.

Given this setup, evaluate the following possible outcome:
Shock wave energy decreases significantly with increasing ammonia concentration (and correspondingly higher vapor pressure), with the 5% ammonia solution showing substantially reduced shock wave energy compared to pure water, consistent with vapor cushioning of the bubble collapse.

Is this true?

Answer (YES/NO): NO